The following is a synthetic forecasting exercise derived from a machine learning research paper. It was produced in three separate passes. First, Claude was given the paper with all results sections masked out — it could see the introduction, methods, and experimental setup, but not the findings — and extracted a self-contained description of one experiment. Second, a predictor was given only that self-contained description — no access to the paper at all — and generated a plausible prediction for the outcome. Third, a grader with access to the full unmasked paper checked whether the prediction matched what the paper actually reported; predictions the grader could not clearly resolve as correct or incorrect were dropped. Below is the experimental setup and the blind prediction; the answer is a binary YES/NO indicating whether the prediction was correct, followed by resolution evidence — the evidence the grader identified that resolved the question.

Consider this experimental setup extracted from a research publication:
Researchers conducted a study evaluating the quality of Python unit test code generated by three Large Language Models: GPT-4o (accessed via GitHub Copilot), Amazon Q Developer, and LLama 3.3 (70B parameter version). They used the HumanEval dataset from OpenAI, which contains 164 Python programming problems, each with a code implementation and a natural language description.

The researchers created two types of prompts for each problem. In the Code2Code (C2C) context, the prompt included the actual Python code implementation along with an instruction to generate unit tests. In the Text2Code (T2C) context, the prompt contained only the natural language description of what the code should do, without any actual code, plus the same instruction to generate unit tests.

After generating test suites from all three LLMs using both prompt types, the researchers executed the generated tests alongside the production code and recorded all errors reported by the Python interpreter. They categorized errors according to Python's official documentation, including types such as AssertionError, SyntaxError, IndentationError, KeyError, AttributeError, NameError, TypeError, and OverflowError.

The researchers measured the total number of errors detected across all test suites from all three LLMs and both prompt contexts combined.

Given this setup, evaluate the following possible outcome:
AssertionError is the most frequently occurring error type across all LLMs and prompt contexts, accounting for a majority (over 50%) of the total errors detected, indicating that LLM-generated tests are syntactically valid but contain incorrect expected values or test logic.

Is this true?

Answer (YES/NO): YES